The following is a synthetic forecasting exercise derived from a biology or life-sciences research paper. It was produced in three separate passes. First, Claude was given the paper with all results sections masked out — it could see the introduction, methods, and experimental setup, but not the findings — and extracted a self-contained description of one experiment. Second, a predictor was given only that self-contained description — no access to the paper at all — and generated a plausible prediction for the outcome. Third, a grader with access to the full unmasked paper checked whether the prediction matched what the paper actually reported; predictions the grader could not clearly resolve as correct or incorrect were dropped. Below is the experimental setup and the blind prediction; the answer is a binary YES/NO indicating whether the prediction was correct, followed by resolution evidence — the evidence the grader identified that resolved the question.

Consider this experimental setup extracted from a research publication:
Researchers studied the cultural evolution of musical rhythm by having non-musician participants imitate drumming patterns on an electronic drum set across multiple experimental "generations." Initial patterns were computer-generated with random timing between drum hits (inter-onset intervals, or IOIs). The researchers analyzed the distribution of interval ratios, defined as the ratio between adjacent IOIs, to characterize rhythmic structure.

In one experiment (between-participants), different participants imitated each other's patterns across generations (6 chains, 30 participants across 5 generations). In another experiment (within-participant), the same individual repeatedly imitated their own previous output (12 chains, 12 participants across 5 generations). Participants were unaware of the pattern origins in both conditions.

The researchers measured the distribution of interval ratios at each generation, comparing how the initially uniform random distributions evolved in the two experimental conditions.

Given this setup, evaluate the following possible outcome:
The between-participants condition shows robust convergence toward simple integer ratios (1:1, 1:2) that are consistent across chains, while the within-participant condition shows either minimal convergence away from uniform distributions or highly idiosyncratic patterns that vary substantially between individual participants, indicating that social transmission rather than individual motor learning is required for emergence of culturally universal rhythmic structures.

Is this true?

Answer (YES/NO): NO